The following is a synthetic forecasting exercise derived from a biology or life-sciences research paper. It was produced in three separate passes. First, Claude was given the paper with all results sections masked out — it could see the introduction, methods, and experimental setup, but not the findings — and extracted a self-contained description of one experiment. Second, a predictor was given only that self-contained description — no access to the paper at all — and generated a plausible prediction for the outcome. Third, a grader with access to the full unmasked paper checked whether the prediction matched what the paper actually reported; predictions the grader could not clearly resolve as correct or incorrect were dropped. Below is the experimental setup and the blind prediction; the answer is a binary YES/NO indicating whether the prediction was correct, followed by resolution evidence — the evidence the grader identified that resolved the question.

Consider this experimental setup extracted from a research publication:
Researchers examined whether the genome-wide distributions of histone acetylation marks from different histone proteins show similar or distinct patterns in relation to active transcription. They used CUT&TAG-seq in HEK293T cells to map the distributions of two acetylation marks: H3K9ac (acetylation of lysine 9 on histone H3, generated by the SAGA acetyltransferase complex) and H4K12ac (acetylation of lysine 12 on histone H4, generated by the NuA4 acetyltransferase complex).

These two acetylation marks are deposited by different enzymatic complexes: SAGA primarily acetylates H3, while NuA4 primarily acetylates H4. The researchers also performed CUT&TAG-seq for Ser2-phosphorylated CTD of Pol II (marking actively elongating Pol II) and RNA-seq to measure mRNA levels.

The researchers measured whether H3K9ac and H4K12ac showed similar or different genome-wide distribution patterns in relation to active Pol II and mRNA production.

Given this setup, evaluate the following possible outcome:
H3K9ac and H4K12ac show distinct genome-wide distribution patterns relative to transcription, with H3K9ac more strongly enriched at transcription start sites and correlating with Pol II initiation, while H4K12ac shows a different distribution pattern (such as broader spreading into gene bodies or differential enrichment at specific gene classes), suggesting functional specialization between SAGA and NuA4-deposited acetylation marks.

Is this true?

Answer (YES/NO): NO